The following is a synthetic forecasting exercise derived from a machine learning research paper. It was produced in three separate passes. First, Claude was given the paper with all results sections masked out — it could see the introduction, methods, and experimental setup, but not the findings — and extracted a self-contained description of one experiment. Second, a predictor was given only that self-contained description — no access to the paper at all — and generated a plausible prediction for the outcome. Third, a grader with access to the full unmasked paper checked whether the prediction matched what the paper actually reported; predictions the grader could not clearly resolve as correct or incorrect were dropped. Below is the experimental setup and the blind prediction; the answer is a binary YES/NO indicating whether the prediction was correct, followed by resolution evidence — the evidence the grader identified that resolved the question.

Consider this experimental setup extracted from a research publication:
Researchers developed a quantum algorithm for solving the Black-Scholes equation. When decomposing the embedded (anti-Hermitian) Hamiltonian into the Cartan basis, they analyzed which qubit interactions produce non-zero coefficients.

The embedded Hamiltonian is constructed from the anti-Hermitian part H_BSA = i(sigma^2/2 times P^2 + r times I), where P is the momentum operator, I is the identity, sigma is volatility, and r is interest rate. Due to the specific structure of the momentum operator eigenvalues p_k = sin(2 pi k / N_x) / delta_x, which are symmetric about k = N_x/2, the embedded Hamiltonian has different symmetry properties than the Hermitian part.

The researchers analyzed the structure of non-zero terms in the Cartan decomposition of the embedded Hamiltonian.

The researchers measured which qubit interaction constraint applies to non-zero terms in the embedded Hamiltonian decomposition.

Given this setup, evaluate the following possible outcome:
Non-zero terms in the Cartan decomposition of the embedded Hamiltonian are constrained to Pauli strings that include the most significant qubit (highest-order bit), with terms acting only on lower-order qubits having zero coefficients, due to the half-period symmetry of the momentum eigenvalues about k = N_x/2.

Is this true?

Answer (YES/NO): NO